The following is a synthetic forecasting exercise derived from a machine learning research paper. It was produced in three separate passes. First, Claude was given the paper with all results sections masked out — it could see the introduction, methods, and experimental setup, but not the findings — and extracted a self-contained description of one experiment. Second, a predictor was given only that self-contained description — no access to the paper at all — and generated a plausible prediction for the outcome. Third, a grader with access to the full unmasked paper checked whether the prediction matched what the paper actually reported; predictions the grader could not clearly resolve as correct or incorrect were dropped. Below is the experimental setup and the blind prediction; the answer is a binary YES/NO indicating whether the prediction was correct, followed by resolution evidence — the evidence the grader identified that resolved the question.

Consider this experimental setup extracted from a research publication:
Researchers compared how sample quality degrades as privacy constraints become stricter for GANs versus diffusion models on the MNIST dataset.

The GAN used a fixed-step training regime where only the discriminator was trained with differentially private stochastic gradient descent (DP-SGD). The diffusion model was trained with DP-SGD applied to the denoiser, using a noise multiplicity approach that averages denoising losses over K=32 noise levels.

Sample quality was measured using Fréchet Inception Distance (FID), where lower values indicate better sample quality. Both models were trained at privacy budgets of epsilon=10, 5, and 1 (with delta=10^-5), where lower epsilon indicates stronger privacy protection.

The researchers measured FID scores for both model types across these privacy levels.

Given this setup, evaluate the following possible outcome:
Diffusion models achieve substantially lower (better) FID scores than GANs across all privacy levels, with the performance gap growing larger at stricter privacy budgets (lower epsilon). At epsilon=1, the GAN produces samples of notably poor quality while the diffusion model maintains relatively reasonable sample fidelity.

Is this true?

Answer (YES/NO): YES